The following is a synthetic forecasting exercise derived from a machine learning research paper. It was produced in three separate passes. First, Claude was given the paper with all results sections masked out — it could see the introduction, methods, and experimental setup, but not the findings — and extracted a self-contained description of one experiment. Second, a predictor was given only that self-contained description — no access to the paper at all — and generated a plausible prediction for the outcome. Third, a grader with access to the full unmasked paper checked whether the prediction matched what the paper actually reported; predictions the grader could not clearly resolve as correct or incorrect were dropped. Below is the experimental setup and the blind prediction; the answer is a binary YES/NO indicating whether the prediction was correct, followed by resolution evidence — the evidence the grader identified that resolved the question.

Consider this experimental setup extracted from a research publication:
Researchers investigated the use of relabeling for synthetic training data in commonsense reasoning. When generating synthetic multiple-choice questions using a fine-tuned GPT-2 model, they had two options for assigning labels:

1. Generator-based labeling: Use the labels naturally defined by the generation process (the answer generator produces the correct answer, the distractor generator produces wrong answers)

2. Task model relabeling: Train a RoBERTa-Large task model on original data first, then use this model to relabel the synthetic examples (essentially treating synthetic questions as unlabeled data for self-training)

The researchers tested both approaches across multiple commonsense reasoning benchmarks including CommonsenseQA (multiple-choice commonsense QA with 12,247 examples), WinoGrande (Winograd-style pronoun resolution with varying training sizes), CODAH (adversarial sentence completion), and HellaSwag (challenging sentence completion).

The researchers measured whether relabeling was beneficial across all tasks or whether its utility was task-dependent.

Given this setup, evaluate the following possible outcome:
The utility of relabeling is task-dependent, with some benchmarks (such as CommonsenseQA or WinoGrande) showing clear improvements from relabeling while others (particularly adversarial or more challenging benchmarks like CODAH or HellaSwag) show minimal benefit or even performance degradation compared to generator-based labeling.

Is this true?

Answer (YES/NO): NO